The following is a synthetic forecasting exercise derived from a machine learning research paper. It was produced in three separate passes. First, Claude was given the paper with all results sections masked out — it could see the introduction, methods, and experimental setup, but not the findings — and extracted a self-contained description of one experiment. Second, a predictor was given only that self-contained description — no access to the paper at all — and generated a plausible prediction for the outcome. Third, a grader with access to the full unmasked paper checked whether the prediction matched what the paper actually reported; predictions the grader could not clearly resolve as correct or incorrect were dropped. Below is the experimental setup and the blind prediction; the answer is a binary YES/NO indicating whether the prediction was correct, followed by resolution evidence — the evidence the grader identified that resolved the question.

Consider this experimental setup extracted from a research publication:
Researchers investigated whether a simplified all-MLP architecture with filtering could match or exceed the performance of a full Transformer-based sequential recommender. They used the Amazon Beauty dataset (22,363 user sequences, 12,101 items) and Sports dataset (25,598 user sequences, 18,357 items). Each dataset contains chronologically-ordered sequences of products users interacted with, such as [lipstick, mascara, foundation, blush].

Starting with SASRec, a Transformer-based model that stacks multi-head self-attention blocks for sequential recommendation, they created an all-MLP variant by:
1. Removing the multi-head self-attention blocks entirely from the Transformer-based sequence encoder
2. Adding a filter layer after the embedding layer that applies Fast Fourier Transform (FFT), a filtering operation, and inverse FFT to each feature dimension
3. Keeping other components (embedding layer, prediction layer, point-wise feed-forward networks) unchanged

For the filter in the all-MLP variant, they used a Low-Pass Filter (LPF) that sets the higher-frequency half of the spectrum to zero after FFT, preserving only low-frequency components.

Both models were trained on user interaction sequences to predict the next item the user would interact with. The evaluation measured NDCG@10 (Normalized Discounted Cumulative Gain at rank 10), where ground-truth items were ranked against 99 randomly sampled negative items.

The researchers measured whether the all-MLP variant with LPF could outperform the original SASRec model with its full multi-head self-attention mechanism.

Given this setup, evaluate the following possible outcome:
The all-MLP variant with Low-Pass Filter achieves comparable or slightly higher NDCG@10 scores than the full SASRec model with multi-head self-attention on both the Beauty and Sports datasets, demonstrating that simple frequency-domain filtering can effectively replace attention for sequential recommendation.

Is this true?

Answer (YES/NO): YES